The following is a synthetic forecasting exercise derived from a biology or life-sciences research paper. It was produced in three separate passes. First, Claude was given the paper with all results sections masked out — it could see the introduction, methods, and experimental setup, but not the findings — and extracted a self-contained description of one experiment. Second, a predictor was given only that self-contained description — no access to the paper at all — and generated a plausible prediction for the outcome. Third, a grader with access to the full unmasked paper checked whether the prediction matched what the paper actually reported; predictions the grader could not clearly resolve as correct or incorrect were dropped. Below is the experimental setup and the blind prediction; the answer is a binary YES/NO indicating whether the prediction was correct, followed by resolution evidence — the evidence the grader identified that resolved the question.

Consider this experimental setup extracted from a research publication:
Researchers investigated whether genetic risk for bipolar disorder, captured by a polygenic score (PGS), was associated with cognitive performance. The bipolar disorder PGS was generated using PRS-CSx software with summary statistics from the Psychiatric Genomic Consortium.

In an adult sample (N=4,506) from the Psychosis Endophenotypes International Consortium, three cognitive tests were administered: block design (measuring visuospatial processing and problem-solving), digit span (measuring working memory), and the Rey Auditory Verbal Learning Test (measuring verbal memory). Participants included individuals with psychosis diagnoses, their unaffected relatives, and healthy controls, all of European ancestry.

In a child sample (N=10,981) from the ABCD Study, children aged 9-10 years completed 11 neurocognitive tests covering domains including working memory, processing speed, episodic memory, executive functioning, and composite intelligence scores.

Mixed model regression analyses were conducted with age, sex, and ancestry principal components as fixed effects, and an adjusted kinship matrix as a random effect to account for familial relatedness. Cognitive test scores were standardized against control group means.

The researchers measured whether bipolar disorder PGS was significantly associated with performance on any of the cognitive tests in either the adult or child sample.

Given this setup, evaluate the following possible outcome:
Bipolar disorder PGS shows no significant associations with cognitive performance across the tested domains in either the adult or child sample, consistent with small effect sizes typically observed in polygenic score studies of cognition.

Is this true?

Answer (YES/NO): YES